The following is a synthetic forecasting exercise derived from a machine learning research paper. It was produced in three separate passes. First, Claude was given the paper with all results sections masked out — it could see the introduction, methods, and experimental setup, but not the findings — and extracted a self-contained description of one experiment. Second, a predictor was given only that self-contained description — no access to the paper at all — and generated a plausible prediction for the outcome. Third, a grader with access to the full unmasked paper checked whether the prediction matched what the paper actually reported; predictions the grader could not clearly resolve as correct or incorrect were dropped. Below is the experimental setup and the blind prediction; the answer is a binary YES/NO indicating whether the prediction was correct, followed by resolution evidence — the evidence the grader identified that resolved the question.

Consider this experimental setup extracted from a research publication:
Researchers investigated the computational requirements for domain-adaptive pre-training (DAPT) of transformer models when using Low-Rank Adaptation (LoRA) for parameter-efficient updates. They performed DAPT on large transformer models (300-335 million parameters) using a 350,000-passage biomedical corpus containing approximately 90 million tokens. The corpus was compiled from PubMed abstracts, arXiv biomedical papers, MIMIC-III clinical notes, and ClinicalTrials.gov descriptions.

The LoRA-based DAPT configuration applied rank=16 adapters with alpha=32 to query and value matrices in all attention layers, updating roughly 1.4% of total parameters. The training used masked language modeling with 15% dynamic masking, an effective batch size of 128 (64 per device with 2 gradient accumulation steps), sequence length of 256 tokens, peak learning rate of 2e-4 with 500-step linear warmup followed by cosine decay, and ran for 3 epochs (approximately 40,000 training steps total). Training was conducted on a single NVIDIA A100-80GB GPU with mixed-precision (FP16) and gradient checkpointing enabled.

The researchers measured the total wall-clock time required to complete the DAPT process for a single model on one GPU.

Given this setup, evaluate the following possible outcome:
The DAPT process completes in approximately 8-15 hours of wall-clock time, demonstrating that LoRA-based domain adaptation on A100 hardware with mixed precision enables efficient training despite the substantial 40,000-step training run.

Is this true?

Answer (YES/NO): NO